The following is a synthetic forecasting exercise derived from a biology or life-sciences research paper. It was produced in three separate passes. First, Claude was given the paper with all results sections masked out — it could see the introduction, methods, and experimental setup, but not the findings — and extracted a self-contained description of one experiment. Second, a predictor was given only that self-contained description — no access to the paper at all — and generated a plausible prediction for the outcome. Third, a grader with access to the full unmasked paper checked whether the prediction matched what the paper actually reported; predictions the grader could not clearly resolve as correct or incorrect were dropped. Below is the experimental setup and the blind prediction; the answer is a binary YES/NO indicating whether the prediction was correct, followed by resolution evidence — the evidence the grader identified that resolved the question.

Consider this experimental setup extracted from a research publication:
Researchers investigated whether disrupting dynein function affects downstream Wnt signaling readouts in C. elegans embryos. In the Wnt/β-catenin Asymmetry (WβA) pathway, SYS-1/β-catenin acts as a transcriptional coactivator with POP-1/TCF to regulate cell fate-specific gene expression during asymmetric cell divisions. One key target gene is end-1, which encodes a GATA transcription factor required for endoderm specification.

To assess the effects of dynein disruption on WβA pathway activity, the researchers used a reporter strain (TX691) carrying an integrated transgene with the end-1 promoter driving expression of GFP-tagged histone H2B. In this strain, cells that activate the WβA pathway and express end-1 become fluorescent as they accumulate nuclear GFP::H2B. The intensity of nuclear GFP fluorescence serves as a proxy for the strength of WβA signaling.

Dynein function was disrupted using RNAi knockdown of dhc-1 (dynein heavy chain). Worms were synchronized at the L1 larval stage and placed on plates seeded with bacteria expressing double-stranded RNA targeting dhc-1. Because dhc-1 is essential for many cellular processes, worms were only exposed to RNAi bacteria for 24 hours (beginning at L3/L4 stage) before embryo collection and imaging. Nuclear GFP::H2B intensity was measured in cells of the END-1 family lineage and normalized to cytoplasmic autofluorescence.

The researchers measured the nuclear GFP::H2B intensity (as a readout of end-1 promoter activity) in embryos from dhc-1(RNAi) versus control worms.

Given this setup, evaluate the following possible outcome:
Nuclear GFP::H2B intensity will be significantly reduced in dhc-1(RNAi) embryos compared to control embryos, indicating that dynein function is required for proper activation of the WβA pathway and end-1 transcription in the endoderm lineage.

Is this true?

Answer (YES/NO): NO